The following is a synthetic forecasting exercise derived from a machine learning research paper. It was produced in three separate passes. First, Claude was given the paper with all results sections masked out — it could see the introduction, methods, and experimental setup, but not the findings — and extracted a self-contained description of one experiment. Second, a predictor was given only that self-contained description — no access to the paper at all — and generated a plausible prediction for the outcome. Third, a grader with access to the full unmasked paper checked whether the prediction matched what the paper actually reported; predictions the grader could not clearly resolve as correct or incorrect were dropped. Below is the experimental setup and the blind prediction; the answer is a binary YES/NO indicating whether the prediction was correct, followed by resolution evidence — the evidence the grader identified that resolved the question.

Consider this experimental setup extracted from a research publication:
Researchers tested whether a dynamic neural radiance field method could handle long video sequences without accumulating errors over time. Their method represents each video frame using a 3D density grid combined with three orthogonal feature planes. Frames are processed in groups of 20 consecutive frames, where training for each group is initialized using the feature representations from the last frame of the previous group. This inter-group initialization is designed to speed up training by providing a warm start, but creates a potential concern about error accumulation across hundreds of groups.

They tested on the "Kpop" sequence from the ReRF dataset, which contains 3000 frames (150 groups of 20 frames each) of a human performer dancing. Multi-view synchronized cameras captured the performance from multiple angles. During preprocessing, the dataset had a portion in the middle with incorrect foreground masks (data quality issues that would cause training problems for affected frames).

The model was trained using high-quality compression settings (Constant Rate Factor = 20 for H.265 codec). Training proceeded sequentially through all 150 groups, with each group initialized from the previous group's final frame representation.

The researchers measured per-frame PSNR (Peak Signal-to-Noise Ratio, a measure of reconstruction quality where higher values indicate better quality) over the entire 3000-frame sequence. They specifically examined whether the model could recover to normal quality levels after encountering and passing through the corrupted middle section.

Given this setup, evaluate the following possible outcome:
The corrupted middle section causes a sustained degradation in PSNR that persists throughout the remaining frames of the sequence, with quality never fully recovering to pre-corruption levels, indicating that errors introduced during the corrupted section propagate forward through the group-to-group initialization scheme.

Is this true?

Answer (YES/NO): NO